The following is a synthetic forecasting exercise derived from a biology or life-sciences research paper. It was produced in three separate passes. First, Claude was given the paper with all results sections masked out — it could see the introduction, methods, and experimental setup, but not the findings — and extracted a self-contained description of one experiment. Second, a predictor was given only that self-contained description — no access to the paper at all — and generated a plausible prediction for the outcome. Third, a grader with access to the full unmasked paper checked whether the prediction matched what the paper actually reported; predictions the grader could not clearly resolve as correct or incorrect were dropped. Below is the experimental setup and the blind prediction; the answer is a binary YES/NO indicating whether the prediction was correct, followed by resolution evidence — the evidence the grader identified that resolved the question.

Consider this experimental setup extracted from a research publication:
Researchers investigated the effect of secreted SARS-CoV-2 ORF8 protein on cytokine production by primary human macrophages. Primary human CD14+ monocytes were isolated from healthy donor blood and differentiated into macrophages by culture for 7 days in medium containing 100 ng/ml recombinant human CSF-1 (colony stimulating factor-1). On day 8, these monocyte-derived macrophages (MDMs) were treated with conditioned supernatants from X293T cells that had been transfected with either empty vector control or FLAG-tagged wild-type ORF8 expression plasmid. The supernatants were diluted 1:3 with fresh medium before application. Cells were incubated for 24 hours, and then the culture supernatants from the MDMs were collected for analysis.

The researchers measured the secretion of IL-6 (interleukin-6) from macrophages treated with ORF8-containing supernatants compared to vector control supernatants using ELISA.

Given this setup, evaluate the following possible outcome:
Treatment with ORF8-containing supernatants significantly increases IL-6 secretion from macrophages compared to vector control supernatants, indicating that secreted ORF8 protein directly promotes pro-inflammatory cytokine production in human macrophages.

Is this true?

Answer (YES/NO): NO